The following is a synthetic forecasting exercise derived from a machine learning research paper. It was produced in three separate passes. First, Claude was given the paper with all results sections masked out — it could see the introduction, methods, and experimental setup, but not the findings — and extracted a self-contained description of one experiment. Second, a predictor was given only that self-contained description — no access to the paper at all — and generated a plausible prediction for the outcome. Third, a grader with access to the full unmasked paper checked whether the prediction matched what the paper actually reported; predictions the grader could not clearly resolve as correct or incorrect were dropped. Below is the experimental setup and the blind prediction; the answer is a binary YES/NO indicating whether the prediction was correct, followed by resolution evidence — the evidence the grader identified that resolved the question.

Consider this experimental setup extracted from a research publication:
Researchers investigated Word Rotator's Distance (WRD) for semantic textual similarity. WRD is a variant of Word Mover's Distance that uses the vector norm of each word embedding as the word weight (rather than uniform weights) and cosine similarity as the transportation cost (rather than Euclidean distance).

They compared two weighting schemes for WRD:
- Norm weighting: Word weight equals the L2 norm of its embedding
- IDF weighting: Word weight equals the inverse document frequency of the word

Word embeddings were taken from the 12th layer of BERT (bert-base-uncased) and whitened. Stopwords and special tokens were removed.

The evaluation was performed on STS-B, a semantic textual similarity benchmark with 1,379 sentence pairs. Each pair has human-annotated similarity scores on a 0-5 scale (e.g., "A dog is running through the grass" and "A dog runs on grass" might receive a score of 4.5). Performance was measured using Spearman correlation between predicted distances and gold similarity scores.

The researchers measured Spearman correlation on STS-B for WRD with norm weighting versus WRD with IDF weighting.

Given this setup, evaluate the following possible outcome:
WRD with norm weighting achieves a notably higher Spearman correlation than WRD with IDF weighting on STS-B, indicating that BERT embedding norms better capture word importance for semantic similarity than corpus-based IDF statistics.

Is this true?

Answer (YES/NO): NO